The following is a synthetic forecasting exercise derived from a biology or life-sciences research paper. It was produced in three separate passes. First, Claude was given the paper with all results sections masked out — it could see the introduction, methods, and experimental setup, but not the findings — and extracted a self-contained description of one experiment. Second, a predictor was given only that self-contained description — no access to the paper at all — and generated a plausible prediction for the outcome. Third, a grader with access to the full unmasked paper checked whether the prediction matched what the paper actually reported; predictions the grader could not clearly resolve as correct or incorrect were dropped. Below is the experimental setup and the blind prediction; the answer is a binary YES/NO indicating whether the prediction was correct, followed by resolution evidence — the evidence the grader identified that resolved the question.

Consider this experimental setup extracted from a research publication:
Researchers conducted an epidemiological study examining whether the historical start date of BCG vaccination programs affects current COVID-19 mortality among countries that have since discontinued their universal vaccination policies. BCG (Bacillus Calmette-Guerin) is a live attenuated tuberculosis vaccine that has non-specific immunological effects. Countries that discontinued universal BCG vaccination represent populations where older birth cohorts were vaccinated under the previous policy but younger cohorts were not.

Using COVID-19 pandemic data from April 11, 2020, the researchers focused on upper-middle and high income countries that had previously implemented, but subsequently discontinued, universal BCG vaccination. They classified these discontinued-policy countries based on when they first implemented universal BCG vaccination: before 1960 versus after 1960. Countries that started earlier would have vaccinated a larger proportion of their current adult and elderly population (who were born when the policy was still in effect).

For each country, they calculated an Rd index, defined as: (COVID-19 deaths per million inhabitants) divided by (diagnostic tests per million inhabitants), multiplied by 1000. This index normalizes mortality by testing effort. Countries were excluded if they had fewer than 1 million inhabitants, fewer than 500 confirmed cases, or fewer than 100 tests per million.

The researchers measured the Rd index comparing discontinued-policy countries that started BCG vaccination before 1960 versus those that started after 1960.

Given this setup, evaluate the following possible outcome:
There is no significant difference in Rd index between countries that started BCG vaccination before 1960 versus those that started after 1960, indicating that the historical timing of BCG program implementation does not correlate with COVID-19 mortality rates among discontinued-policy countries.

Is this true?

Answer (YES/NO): YES